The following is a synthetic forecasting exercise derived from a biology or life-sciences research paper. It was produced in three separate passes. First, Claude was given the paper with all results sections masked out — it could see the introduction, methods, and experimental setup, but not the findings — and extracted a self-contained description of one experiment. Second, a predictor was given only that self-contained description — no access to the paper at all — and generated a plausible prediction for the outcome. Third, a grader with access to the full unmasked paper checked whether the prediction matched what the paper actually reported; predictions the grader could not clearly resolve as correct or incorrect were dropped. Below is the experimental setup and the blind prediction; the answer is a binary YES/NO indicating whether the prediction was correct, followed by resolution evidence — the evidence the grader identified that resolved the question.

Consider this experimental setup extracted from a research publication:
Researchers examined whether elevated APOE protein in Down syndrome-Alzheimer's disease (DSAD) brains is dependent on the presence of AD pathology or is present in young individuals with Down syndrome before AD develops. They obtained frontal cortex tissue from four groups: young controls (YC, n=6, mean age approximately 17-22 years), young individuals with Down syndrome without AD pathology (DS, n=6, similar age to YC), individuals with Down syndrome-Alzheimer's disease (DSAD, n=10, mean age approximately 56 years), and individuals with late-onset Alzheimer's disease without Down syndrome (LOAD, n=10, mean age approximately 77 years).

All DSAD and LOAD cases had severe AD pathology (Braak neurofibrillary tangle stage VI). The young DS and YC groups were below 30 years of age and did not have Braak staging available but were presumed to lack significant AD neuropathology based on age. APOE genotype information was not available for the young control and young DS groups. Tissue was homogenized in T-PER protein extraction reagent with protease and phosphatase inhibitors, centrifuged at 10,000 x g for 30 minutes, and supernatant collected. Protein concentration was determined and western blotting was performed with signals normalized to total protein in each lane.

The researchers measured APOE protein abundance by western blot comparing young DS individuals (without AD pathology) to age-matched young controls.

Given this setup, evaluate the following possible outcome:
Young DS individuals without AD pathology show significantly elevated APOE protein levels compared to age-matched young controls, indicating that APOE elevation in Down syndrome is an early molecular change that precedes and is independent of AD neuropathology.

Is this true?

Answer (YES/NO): NO